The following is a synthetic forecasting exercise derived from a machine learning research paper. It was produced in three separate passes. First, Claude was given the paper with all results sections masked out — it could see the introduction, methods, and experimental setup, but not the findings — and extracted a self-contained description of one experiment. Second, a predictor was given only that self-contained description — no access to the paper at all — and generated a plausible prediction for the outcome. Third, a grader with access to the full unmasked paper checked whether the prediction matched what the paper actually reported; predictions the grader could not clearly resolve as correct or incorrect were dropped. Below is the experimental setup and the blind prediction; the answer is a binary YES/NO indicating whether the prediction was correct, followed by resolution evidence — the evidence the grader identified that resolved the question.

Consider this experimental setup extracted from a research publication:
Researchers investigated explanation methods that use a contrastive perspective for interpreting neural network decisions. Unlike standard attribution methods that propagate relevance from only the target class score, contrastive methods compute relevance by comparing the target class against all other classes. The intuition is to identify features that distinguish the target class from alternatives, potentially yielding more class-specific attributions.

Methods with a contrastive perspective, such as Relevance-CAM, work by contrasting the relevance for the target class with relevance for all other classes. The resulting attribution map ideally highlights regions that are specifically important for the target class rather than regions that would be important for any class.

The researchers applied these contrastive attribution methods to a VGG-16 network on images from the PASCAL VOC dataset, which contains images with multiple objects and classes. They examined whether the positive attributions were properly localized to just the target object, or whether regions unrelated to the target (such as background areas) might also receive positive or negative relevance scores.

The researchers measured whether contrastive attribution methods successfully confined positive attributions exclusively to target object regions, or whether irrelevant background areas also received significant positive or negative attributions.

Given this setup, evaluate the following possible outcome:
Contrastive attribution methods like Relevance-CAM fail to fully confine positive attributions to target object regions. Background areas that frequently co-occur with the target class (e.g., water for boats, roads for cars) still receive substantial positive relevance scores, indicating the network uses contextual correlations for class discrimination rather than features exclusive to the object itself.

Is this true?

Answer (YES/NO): NO